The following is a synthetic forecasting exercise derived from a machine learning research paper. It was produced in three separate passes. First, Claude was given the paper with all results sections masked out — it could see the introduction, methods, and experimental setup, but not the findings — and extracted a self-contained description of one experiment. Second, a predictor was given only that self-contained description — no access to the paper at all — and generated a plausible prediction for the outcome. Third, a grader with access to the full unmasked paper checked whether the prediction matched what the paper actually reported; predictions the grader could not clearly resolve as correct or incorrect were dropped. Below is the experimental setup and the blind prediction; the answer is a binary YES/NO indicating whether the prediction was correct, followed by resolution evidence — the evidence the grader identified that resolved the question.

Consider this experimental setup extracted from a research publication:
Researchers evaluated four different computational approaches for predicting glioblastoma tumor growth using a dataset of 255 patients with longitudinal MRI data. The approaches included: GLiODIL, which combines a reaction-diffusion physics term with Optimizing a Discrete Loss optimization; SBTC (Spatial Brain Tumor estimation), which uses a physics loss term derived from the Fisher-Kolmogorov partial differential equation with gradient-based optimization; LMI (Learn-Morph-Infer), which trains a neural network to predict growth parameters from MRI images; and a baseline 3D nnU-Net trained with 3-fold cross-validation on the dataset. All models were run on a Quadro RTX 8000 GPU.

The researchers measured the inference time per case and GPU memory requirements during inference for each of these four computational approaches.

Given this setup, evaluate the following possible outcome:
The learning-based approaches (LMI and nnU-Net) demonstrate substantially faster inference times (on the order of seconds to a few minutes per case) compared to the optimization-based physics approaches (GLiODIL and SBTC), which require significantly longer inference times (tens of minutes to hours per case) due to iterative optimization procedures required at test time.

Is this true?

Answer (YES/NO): NO